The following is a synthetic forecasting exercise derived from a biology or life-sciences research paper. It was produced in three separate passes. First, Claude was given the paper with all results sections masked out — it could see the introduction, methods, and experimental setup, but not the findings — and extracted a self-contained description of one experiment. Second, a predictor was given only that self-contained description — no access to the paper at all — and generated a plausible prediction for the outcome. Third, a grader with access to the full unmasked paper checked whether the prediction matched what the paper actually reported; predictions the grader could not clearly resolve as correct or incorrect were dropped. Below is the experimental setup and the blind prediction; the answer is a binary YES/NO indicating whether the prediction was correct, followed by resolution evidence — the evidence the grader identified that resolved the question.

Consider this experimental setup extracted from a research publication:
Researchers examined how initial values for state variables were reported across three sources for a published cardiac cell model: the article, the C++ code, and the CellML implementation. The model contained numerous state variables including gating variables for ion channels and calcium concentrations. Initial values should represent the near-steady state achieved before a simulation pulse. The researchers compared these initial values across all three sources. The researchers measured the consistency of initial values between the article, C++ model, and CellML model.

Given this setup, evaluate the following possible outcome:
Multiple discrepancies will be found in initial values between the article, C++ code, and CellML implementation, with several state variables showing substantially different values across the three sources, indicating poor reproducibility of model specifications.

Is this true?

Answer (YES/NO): YES